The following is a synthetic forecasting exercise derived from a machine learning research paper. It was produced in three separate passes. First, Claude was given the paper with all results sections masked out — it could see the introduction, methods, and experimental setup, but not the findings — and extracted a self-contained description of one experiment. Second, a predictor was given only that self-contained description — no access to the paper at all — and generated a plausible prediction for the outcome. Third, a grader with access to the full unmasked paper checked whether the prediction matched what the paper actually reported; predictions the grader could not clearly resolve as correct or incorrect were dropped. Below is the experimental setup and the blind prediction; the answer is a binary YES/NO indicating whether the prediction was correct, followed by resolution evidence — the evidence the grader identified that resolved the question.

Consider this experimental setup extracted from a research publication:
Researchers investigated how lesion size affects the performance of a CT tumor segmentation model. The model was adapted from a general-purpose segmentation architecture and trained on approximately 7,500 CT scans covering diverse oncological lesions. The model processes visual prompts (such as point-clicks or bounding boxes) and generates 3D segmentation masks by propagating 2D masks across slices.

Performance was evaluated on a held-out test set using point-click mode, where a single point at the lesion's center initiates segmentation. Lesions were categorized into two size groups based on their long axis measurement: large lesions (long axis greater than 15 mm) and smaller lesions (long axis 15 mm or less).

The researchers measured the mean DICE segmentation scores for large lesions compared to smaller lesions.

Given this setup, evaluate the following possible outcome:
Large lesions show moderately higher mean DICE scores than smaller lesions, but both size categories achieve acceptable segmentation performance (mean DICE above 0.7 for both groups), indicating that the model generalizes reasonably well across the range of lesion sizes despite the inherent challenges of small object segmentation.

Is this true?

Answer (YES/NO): NO